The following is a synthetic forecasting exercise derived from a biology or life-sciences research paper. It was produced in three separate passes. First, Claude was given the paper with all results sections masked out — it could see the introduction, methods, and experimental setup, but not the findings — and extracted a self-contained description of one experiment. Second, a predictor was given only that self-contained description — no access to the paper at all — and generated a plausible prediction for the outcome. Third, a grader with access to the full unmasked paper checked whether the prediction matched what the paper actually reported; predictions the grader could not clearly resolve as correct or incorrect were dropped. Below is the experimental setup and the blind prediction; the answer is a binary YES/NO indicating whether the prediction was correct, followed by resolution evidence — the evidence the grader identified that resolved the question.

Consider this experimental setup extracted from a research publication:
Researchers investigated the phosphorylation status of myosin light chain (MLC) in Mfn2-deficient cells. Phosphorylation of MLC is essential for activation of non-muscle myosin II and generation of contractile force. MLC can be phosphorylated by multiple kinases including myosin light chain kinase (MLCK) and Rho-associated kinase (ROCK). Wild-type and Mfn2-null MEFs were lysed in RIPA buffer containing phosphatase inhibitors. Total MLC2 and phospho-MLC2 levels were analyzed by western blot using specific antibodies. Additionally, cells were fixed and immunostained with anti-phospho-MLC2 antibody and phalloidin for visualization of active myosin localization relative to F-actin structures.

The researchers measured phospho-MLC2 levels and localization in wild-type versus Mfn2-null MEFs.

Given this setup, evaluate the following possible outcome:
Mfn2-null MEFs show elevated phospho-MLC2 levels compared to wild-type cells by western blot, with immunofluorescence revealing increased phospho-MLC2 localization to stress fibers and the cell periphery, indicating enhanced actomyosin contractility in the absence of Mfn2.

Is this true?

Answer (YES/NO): YES